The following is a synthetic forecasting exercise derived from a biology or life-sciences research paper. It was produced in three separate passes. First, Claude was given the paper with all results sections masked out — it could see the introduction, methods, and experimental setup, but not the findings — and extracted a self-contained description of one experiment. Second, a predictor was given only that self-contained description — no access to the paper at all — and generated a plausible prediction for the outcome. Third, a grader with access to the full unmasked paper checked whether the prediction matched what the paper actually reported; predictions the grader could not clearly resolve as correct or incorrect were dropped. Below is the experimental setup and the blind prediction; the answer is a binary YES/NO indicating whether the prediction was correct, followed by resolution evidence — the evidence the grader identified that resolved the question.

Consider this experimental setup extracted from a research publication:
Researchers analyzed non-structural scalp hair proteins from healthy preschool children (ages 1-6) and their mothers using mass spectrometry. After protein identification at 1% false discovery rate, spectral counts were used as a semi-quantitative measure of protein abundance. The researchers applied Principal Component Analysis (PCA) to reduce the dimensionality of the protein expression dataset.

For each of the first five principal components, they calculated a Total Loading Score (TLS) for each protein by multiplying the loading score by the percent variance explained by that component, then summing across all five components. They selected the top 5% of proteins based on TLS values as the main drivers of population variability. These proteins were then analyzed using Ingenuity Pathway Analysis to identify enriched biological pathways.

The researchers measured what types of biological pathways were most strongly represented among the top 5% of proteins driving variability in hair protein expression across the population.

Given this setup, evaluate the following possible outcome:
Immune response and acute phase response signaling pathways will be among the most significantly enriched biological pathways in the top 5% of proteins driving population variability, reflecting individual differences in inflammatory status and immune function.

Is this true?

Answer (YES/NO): NO